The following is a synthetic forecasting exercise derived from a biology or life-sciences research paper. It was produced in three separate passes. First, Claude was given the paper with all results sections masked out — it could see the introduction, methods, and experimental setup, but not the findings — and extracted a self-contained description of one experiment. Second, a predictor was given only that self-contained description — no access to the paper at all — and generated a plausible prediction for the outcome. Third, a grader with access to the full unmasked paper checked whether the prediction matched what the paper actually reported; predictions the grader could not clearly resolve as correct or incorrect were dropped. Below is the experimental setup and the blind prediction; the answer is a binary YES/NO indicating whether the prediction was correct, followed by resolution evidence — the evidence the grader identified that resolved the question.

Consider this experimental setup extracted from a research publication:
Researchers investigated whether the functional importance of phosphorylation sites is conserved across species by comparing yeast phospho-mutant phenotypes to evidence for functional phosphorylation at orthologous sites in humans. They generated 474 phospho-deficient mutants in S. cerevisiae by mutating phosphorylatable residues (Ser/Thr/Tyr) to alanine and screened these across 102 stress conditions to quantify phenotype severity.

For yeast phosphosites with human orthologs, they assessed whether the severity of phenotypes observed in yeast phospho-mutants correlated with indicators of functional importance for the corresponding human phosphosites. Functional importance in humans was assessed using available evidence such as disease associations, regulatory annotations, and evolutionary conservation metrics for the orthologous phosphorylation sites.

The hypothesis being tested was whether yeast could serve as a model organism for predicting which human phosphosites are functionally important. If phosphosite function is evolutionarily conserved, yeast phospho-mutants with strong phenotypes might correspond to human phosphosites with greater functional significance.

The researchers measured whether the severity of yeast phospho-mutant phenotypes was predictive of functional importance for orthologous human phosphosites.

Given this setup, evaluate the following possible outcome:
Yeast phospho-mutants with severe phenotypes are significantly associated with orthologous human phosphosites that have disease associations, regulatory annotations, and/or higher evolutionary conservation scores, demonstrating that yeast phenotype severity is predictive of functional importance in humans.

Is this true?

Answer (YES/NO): YES